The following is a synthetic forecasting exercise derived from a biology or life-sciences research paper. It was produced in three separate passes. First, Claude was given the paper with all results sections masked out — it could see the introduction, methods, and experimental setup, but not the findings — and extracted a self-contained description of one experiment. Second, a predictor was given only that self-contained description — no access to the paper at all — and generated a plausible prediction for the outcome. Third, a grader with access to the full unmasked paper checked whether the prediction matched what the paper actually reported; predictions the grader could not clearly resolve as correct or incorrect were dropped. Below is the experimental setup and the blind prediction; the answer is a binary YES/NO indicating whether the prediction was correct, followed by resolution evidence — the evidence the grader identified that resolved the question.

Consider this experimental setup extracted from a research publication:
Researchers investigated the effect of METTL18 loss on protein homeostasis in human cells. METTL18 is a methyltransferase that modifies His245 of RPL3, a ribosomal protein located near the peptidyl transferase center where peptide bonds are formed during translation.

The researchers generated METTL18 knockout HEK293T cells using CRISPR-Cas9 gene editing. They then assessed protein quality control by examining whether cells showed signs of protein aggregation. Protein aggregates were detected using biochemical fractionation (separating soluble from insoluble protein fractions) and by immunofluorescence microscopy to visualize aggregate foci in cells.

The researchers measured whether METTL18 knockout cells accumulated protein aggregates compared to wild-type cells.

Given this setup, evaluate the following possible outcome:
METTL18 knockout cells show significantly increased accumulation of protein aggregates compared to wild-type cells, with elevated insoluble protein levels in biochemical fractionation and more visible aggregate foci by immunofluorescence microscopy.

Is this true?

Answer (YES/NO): YES